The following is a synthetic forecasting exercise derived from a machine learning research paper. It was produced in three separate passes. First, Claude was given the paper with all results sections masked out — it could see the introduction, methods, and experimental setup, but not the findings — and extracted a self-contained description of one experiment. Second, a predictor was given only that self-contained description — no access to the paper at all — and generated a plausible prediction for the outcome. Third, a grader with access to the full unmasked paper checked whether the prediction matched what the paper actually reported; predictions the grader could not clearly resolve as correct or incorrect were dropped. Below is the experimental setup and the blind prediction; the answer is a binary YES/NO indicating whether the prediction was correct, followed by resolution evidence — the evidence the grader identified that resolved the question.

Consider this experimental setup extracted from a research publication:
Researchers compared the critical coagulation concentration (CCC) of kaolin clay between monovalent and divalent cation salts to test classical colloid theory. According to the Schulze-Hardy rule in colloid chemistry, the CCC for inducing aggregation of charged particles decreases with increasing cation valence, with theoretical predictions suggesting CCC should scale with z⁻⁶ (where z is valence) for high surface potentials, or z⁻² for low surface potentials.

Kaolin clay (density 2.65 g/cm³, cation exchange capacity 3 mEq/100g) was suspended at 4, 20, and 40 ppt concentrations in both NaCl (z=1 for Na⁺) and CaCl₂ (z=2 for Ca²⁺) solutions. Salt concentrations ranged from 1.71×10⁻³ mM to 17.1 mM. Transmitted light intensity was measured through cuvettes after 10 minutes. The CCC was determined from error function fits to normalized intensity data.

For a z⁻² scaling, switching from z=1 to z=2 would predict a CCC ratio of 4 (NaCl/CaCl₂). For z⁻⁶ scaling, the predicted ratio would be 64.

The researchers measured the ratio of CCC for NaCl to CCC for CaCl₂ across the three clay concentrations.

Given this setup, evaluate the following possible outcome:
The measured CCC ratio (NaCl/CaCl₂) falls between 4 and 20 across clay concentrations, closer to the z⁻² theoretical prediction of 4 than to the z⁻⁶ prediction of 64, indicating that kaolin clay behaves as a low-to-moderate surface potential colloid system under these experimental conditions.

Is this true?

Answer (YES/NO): YES